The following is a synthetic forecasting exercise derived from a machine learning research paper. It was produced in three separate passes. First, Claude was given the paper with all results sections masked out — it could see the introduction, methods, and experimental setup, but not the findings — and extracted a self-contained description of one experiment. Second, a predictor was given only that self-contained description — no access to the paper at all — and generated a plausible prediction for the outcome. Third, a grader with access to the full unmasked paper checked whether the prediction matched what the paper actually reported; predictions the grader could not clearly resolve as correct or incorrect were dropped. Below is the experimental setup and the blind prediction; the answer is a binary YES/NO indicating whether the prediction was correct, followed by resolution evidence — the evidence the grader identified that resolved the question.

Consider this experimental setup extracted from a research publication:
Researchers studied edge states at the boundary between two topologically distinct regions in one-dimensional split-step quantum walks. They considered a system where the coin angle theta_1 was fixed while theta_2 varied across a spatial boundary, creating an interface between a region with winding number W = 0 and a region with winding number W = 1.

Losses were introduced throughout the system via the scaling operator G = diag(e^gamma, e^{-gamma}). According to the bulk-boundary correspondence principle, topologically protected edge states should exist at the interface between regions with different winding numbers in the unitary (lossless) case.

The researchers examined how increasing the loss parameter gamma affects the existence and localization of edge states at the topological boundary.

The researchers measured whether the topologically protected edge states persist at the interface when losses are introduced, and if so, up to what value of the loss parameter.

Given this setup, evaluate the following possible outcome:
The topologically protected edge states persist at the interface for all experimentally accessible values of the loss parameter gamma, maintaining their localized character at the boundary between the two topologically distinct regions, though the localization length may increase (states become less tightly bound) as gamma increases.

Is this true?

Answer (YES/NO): NO